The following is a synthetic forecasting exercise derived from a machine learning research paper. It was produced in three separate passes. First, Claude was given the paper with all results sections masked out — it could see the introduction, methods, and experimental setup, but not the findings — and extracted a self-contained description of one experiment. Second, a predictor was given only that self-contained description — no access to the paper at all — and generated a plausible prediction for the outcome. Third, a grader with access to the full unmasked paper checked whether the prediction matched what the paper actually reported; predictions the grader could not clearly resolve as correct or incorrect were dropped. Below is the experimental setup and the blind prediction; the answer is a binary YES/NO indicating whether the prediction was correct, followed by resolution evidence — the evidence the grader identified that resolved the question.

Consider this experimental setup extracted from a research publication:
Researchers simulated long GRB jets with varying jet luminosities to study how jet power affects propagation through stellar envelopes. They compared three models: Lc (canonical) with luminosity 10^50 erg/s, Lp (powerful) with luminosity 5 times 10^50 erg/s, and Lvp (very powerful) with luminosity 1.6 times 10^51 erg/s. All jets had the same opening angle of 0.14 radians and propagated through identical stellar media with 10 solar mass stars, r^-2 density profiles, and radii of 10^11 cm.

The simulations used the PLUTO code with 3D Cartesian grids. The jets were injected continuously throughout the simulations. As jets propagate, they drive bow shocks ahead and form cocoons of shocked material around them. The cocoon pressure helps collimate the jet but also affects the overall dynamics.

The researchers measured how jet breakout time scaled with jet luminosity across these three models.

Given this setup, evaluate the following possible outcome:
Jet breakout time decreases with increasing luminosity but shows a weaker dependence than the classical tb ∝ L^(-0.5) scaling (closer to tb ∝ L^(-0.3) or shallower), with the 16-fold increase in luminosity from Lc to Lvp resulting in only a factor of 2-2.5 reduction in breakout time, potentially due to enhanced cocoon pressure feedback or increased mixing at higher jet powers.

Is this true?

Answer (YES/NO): NO